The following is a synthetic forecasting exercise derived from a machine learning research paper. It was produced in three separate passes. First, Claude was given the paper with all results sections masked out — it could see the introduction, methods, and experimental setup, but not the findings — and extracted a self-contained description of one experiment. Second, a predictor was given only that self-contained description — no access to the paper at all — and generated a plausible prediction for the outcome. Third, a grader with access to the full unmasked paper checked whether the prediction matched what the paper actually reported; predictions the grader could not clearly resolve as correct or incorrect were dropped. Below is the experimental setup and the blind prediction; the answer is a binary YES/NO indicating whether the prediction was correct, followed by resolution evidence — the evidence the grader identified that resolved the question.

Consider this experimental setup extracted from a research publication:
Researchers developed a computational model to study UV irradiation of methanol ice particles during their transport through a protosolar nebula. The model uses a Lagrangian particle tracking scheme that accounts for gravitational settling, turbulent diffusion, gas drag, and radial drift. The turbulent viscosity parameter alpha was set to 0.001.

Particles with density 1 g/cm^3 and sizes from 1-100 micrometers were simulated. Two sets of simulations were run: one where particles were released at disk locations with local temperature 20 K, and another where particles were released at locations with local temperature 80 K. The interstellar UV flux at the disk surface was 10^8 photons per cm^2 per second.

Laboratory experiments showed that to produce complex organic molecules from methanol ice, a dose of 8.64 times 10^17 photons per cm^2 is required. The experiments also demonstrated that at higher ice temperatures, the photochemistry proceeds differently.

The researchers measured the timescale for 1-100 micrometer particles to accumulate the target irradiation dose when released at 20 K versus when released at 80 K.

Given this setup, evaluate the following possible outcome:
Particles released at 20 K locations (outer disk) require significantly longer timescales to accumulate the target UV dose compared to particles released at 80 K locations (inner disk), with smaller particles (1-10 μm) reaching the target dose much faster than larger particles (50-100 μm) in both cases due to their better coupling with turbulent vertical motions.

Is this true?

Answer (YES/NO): NO